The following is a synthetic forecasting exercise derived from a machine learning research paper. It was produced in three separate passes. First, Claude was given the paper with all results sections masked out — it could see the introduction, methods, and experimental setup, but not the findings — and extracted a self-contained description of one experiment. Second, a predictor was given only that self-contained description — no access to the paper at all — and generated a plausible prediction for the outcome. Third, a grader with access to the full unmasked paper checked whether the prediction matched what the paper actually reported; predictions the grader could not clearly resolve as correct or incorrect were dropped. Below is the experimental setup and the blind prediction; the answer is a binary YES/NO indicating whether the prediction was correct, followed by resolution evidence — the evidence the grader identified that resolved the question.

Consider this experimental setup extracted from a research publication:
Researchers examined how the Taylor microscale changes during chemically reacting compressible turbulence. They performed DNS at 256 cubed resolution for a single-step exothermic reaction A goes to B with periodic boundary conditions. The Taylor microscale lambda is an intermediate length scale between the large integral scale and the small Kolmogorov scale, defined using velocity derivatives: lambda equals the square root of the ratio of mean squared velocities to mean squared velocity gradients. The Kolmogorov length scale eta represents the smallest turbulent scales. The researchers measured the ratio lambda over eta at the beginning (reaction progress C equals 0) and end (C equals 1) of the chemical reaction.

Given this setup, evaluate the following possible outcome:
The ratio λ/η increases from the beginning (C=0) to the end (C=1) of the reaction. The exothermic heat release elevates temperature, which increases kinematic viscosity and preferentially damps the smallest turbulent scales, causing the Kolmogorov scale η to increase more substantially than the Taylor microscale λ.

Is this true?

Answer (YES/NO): NO